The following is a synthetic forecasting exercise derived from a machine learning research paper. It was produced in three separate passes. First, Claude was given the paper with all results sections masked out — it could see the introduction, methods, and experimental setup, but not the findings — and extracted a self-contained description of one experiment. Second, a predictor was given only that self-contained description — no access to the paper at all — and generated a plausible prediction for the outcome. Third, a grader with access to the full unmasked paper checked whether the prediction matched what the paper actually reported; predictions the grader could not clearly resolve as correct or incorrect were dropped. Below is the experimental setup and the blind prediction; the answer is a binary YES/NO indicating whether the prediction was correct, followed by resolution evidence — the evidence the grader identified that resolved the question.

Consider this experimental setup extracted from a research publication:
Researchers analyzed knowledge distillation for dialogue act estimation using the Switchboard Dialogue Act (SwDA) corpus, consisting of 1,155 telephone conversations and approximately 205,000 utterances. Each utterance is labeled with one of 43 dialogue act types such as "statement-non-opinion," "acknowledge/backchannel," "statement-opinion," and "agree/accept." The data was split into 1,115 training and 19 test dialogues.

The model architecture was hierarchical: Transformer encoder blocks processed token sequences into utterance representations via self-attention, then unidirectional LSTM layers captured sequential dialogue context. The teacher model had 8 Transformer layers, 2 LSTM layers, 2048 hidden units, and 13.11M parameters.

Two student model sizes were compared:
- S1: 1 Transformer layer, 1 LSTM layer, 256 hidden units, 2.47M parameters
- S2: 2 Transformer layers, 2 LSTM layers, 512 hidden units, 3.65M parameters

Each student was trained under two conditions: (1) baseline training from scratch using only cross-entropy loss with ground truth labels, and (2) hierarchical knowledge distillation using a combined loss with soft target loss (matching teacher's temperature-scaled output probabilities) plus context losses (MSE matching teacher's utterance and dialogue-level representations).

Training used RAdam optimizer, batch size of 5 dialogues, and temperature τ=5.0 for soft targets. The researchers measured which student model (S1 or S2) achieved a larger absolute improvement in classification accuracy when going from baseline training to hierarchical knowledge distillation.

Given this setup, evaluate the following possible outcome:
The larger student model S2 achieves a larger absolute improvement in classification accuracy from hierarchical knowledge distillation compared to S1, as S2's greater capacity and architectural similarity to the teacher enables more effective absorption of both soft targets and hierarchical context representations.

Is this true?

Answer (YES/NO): NO